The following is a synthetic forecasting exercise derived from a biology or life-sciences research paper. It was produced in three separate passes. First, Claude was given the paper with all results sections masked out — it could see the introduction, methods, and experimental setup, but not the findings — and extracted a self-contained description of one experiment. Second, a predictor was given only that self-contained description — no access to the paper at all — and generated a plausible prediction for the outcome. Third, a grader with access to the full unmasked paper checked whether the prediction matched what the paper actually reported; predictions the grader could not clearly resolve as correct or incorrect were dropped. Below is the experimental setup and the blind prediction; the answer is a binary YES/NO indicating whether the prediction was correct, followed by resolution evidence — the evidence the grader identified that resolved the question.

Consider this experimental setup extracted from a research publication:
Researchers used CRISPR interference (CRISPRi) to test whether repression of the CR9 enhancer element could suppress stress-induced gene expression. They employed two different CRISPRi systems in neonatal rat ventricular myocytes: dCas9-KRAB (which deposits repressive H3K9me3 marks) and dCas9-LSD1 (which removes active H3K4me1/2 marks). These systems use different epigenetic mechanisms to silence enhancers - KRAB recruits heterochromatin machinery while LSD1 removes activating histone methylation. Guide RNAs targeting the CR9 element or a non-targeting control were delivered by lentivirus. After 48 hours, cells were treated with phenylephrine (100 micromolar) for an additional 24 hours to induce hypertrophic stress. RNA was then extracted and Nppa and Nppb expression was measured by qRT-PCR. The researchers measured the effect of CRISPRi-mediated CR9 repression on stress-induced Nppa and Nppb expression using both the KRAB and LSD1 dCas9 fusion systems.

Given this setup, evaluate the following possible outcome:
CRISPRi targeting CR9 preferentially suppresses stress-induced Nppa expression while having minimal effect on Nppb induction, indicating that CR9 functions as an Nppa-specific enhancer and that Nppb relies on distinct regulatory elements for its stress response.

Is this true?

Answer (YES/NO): NO